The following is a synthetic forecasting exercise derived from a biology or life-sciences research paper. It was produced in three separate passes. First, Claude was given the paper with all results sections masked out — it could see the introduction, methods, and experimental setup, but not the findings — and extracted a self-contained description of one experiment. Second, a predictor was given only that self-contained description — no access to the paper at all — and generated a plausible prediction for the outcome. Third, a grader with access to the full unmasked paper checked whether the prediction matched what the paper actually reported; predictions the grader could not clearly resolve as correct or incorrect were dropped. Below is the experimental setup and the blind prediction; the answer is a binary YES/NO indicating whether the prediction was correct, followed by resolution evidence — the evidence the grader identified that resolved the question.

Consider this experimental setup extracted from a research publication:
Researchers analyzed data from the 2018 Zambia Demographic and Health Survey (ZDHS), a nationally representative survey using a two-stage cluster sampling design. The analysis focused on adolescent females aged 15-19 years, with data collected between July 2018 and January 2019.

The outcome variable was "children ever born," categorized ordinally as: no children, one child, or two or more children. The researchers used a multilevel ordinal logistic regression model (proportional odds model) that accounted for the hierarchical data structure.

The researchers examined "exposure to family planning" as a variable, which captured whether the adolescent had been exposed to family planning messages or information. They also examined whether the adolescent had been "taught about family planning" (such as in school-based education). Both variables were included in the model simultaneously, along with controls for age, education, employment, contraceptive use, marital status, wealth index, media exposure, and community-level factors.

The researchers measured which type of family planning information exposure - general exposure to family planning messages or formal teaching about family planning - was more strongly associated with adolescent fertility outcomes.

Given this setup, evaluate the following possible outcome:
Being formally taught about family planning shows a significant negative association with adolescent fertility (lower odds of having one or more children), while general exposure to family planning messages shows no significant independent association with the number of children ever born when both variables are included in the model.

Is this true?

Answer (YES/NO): NO